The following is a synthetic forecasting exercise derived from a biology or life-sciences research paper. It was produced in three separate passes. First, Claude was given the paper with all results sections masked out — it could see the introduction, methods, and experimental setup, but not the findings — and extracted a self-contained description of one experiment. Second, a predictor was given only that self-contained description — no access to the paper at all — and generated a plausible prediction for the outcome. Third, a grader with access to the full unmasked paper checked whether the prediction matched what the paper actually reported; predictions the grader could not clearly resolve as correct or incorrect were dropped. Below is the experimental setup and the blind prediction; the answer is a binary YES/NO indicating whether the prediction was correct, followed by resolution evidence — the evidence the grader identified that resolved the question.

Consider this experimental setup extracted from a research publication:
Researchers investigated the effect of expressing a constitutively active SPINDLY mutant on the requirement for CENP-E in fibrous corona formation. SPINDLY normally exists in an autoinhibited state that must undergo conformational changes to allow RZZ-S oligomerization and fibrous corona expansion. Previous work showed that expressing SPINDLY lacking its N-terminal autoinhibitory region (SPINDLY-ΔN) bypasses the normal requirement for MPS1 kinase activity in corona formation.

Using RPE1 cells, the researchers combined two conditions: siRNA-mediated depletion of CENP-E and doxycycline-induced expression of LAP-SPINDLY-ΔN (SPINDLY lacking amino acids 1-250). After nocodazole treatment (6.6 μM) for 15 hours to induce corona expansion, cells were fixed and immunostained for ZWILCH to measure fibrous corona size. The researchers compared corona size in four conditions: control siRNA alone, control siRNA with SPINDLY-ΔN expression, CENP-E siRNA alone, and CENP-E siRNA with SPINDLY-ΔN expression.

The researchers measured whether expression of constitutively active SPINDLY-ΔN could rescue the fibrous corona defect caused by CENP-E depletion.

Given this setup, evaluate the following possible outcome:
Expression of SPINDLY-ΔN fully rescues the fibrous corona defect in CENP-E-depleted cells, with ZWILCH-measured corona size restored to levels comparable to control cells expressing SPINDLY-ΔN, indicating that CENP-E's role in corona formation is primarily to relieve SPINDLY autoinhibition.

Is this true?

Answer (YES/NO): NO